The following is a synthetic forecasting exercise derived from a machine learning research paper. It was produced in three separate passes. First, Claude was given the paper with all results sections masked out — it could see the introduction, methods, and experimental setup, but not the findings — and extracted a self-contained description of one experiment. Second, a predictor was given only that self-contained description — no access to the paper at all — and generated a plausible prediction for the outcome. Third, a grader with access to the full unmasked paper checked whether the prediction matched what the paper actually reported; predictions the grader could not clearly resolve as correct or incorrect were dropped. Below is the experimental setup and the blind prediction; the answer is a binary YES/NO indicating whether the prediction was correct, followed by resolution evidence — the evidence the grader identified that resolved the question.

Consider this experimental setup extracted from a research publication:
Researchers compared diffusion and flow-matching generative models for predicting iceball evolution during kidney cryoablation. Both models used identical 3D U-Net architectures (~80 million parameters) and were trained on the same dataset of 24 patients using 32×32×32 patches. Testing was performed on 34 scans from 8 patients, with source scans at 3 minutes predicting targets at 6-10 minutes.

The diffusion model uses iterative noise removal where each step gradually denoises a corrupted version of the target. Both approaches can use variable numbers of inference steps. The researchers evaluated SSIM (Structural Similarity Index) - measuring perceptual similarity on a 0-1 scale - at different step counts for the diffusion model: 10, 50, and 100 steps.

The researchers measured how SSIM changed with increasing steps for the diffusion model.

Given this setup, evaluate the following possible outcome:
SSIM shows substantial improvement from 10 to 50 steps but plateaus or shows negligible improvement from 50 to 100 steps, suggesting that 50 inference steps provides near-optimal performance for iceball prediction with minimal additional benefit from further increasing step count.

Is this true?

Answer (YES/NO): NO